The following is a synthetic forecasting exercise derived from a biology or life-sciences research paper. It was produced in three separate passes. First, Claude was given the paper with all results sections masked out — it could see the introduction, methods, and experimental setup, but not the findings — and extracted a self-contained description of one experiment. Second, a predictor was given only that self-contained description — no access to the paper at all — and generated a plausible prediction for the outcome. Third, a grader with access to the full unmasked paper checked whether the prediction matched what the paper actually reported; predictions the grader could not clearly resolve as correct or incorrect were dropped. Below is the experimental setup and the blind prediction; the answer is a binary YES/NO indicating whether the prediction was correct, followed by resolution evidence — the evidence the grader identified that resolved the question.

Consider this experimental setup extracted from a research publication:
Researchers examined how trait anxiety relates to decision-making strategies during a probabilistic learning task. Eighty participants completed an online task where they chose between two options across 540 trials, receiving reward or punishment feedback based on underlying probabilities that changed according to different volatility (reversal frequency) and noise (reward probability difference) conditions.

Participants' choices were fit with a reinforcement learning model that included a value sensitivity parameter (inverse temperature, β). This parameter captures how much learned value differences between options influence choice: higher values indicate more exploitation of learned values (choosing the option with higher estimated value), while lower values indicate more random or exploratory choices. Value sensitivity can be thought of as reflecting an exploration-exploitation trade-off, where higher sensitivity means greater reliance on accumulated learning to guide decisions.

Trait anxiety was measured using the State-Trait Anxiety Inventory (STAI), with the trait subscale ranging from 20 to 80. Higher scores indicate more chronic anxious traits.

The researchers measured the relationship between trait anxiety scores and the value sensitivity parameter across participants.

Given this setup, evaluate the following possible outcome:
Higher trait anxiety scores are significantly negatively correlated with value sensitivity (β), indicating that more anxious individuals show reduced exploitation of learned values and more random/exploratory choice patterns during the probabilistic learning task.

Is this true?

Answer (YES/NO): NO